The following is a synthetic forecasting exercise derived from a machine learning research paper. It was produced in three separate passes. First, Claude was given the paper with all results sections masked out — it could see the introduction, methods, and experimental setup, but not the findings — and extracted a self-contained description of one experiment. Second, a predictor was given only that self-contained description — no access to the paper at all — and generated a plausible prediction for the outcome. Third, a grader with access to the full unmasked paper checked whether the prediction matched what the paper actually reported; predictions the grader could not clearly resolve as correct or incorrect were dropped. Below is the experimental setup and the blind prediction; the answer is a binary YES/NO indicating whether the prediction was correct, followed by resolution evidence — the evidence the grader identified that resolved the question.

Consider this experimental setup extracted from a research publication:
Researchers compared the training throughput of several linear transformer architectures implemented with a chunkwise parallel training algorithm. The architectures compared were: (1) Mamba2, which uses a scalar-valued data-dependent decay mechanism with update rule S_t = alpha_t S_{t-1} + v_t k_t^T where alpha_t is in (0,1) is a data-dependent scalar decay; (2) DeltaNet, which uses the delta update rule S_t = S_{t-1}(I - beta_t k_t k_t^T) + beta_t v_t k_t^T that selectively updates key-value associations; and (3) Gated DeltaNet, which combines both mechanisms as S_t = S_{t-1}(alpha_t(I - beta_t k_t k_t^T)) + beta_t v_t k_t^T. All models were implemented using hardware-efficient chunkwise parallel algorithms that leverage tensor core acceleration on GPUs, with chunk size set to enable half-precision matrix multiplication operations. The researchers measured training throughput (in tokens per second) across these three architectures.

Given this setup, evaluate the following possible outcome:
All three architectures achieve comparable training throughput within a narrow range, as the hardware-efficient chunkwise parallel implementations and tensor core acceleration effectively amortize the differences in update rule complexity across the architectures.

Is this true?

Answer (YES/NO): YES